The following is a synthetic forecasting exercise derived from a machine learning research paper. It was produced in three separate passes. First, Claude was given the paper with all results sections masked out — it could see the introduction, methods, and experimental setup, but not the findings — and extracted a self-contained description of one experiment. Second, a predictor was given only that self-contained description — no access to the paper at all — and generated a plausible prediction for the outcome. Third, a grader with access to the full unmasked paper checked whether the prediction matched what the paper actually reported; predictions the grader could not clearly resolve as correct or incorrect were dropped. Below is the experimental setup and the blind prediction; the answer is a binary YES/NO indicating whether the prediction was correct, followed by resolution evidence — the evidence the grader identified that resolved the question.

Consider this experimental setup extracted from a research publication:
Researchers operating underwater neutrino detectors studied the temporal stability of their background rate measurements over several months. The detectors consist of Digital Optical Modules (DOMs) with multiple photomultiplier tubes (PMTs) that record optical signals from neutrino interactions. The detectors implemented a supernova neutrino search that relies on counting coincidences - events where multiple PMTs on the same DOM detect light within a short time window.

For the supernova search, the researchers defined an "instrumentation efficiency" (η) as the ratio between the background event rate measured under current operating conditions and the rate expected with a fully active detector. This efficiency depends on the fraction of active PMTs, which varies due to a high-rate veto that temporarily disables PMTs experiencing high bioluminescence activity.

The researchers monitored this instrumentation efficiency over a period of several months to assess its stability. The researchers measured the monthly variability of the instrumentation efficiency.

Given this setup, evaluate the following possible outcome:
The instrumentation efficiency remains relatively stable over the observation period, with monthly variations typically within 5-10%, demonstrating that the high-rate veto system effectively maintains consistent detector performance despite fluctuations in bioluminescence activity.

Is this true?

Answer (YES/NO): NO